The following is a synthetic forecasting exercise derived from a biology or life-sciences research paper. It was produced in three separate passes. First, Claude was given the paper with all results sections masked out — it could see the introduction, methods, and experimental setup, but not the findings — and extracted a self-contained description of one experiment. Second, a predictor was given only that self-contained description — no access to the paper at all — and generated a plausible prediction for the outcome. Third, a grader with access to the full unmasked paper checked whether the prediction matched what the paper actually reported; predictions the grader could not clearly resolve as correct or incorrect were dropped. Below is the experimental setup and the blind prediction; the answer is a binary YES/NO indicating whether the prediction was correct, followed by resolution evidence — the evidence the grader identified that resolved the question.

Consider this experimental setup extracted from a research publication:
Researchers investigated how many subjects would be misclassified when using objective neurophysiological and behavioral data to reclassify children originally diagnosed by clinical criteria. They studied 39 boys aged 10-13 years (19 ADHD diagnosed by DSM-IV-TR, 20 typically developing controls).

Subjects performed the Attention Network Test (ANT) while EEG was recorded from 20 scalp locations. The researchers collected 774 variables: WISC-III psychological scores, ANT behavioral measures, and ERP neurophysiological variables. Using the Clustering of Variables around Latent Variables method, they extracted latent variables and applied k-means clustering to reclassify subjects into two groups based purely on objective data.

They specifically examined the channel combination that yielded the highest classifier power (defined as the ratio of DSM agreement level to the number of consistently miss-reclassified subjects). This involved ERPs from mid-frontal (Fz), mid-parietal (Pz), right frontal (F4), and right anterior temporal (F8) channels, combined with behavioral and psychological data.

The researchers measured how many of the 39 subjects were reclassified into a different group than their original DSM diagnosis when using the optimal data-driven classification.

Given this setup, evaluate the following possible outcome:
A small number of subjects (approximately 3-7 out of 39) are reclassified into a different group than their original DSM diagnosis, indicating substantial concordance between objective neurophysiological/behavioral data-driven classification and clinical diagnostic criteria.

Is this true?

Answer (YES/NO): NO